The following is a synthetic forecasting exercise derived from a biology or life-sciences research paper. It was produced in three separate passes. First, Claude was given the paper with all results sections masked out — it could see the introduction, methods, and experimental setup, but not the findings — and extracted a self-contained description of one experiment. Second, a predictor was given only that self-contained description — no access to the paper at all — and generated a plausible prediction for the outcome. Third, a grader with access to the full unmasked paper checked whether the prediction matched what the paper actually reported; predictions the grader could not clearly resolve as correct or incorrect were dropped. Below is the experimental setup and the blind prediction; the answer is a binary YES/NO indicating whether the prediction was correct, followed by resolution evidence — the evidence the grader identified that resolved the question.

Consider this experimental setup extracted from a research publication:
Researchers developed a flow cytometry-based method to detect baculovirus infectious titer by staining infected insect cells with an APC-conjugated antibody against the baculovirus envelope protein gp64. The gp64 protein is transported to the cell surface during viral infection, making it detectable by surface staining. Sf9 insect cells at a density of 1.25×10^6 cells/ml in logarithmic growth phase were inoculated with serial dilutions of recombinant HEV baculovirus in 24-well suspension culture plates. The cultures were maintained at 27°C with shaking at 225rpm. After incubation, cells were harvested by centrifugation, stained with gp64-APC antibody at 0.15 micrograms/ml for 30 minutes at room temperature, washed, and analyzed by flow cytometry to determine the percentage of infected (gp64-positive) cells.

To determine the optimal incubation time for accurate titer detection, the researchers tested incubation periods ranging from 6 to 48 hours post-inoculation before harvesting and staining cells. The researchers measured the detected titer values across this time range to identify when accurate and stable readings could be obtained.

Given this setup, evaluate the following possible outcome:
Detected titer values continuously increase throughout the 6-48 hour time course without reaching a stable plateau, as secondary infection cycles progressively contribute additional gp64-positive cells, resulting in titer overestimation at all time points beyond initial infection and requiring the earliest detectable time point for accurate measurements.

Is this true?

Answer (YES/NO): NO